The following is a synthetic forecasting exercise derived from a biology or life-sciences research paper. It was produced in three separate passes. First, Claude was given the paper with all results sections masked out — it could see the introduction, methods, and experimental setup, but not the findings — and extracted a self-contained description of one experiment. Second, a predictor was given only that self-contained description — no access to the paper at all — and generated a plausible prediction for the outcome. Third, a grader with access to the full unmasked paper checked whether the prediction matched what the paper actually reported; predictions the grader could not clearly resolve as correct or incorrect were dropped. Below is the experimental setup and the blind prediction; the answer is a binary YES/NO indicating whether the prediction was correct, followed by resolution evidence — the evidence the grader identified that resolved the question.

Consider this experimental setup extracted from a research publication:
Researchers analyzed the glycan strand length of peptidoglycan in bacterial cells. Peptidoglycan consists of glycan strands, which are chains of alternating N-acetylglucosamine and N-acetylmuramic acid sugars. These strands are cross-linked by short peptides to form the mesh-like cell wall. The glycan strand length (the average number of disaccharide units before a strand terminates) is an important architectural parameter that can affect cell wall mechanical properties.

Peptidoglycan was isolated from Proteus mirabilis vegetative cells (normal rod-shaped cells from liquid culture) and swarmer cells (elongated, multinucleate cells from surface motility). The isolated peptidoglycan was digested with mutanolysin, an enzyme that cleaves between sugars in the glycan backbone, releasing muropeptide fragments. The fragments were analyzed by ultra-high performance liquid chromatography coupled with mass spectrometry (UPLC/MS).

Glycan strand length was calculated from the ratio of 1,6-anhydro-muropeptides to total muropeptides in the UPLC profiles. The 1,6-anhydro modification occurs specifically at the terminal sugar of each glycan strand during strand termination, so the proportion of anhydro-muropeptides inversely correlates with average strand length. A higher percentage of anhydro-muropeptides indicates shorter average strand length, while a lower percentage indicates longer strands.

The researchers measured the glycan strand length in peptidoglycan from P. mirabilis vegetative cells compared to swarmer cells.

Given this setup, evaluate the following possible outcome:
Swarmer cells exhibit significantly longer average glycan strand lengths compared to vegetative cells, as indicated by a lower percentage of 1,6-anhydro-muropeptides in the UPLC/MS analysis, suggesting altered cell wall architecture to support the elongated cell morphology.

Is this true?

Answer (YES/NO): NO